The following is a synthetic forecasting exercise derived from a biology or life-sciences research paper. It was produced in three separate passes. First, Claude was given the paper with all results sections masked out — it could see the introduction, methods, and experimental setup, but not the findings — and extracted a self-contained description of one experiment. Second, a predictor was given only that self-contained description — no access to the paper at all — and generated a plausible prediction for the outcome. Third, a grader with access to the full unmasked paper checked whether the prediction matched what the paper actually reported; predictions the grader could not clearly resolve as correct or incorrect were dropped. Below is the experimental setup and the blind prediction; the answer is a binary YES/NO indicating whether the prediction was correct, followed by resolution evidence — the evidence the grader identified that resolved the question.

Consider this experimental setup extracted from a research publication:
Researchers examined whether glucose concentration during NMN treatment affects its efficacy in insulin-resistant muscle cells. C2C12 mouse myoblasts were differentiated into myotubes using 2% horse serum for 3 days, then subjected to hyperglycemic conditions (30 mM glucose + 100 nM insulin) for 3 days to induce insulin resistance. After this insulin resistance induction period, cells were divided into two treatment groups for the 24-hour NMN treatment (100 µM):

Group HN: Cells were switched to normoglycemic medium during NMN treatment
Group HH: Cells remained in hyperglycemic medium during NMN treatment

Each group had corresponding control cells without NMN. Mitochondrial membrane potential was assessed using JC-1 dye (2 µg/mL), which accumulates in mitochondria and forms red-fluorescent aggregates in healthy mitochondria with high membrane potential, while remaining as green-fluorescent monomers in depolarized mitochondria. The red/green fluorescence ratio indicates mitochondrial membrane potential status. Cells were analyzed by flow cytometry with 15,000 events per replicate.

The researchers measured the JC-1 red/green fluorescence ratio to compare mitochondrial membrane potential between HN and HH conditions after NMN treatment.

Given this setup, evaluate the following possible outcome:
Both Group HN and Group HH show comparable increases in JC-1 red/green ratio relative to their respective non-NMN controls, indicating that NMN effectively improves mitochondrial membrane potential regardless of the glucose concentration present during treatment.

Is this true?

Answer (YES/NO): NO